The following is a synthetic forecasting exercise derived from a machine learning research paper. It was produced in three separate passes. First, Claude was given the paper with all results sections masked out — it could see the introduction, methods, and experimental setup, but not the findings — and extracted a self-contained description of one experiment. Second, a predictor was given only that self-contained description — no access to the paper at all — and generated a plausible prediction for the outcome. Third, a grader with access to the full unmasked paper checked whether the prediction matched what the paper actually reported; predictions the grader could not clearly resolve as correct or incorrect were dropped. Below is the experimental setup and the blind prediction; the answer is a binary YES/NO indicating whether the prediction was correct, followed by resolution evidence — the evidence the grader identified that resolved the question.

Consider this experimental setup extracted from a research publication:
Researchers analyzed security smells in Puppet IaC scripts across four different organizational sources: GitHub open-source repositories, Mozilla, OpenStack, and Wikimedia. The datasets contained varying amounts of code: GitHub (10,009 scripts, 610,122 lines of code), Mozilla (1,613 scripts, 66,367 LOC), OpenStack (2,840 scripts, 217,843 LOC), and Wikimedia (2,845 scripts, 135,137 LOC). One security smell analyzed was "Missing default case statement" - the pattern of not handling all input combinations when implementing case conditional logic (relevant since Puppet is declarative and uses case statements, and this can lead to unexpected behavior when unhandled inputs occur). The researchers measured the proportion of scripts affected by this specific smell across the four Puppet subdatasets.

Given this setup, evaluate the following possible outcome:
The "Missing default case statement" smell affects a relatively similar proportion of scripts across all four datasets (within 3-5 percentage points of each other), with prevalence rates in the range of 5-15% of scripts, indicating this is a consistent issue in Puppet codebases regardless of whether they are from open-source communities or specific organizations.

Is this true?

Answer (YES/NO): NO